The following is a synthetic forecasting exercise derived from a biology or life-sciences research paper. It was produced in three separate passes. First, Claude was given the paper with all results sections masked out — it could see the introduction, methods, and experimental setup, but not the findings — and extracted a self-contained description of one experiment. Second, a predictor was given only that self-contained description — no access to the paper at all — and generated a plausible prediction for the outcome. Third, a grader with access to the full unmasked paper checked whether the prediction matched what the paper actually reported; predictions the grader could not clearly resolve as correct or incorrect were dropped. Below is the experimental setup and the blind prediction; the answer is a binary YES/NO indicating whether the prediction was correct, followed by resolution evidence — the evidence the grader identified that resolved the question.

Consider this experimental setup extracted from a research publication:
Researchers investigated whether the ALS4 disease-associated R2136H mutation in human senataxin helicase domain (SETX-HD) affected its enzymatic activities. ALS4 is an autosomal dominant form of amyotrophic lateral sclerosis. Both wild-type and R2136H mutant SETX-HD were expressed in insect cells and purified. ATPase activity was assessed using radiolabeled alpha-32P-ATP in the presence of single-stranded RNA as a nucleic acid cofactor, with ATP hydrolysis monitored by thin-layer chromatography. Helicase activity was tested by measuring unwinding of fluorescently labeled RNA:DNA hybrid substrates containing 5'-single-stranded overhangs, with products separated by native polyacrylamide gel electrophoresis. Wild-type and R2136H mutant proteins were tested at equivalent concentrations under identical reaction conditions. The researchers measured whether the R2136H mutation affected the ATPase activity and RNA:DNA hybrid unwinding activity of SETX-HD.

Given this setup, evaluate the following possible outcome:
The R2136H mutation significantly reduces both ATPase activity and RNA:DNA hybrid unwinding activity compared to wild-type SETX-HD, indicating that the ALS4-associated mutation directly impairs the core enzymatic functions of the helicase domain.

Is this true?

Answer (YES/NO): NO